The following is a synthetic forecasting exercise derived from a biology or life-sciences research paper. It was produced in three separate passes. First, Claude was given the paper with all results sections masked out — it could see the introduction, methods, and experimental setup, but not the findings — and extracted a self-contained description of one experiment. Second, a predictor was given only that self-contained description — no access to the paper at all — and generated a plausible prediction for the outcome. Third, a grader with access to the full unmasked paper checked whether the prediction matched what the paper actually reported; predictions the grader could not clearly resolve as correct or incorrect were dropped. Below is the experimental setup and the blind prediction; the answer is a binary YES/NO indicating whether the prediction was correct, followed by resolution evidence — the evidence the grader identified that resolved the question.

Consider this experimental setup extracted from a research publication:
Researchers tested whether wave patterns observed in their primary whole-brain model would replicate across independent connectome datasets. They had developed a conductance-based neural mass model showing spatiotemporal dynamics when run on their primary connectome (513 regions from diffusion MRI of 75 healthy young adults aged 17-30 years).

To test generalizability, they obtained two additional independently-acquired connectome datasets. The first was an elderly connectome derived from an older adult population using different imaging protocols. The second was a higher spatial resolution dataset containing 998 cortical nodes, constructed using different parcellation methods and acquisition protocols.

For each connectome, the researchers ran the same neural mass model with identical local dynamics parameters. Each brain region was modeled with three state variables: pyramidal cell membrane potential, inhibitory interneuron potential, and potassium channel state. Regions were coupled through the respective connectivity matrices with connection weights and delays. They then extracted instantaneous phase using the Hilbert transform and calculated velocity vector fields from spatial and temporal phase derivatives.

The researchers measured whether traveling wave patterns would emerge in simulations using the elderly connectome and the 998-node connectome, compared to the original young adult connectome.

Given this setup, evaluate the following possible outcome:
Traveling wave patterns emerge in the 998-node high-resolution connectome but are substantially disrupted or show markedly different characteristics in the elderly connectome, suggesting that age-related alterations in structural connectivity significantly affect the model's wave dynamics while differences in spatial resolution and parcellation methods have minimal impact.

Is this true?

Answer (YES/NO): NO